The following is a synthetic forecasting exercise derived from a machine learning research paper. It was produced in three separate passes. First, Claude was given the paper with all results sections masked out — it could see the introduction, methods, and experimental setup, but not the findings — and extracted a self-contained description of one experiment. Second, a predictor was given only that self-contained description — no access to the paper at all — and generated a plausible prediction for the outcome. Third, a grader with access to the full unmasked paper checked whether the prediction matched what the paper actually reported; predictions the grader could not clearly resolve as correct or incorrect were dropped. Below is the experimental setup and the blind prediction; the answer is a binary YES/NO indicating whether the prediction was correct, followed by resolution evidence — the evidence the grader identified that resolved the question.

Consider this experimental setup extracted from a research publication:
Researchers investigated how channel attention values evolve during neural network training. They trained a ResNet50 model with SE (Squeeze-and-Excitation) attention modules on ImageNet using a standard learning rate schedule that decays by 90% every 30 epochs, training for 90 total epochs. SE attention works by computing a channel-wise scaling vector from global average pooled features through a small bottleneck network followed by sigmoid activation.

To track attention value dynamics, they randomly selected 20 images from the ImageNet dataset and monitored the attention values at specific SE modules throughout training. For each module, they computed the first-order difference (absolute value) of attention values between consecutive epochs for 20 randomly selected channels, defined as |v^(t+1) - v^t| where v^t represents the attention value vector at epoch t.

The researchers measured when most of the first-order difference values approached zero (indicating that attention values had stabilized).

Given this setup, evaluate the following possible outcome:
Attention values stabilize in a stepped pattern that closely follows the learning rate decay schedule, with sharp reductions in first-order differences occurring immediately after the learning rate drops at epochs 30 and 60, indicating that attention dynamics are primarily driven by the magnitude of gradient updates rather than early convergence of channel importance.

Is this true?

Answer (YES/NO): NO